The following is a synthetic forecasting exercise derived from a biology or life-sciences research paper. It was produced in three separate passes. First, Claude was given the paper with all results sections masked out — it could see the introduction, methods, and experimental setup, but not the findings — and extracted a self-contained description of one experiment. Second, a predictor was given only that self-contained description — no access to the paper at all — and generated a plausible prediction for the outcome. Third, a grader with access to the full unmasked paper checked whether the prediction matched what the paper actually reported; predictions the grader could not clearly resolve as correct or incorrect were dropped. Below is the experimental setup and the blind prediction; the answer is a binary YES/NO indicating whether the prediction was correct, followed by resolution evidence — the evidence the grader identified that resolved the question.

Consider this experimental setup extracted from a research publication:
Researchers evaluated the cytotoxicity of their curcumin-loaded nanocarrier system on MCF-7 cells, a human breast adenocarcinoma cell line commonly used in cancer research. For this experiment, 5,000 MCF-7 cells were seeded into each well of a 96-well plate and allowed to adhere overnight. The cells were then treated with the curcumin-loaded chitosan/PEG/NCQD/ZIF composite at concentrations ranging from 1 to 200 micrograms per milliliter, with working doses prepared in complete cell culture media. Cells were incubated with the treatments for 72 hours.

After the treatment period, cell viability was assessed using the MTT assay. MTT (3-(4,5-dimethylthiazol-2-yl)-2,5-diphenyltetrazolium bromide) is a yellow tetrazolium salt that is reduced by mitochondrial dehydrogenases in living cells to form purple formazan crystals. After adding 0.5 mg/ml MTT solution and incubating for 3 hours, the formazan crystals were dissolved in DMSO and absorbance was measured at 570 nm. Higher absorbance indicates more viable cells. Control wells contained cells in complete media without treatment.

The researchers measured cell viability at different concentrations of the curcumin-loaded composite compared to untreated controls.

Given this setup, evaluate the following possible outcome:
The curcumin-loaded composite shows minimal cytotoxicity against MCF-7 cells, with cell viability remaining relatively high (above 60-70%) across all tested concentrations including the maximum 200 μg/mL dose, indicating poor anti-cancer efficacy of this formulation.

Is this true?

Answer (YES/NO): NO